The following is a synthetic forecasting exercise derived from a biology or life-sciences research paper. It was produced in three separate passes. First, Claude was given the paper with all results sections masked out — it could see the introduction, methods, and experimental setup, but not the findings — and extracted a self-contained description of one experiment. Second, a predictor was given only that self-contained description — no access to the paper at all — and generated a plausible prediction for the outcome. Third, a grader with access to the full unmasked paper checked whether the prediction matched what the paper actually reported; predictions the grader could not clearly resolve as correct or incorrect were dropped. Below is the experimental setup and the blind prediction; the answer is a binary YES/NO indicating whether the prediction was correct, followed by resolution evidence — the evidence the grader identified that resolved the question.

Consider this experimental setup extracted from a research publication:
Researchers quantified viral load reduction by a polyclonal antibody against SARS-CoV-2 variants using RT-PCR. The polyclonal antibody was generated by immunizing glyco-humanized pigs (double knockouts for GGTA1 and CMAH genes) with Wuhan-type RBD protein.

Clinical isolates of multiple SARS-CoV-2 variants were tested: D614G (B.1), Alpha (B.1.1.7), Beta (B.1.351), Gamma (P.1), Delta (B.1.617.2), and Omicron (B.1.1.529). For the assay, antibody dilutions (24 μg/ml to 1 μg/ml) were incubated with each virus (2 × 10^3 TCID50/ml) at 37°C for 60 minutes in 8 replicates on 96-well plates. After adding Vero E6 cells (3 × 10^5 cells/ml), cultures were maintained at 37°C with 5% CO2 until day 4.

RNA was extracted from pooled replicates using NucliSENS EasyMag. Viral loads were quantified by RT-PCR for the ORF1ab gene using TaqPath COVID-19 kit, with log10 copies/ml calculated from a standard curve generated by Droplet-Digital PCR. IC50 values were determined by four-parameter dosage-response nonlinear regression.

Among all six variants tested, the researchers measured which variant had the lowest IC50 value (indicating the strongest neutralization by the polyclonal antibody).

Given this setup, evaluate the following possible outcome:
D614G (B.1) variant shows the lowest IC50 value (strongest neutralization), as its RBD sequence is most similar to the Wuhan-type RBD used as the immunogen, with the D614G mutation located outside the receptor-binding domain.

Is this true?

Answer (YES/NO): NO